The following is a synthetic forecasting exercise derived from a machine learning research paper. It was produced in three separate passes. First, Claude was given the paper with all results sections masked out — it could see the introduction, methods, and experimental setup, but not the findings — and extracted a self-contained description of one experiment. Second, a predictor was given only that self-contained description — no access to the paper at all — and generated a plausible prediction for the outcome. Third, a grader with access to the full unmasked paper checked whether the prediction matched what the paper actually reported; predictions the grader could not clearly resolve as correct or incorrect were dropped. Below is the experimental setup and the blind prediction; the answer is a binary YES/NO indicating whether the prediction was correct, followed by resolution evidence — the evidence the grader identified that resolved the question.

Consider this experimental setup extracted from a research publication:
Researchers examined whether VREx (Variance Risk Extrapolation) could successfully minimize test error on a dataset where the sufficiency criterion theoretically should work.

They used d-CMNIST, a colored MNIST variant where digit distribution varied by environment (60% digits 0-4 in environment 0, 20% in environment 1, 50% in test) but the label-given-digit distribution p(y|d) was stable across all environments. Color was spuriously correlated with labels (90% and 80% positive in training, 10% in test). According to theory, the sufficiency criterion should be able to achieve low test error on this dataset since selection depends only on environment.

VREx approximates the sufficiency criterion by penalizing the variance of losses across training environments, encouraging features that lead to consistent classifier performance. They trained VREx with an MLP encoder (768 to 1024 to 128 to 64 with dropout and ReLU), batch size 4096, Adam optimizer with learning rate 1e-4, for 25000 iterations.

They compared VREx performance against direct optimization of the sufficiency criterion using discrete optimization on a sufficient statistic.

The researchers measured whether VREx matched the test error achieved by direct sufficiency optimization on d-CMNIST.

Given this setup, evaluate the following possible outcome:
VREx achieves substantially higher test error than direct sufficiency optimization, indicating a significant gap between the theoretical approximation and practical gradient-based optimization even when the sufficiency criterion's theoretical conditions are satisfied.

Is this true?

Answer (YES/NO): YES